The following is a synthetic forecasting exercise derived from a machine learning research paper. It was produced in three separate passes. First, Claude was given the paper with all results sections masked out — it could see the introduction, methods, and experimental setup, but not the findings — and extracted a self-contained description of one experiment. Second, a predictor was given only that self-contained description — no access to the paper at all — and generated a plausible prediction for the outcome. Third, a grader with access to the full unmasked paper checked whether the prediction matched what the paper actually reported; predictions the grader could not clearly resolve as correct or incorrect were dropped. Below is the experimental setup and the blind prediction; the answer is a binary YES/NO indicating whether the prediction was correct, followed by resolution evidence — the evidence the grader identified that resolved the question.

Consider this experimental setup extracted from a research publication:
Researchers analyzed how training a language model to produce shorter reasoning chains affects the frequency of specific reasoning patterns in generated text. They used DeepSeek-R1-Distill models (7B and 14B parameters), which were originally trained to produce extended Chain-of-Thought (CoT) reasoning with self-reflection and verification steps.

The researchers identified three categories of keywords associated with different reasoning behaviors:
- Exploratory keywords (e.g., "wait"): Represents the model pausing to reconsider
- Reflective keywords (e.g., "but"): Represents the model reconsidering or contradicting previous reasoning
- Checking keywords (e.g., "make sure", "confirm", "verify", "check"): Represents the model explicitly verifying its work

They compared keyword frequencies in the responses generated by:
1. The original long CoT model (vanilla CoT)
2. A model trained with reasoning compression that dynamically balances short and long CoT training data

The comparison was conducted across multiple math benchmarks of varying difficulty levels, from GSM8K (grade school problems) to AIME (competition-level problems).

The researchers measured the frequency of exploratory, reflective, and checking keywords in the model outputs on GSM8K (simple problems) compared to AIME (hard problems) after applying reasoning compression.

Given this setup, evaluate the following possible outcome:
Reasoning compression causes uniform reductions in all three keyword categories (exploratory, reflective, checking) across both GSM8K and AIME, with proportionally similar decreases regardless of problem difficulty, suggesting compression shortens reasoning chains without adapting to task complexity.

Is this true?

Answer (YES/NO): NO